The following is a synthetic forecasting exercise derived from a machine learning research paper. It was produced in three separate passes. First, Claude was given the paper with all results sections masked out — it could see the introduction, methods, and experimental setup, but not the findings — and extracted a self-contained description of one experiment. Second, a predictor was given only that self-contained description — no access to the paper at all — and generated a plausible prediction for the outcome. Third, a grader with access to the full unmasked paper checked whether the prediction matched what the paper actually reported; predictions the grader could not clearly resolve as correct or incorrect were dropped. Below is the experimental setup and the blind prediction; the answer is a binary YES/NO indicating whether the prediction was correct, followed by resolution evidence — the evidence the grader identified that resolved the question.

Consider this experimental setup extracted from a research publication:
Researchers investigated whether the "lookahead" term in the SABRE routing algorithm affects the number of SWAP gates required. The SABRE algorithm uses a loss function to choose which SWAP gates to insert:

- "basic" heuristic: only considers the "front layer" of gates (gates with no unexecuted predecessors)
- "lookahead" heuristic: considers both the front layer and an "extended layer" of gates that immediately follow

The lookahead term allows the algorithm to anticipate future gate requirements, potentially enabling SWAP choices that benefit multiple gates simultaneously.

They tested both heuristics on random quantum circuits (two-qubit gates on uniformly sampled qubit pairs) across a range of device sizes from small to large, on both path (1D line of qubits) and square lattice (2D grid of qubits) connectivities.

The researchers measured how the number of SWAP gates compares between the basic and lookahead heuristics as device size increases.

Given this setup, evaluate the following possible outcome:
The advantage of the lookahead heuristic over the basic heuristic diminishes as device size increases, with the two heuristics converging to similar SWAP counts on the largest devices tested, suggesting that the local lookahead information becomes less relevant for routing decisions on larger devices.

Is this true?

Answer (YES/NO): NO